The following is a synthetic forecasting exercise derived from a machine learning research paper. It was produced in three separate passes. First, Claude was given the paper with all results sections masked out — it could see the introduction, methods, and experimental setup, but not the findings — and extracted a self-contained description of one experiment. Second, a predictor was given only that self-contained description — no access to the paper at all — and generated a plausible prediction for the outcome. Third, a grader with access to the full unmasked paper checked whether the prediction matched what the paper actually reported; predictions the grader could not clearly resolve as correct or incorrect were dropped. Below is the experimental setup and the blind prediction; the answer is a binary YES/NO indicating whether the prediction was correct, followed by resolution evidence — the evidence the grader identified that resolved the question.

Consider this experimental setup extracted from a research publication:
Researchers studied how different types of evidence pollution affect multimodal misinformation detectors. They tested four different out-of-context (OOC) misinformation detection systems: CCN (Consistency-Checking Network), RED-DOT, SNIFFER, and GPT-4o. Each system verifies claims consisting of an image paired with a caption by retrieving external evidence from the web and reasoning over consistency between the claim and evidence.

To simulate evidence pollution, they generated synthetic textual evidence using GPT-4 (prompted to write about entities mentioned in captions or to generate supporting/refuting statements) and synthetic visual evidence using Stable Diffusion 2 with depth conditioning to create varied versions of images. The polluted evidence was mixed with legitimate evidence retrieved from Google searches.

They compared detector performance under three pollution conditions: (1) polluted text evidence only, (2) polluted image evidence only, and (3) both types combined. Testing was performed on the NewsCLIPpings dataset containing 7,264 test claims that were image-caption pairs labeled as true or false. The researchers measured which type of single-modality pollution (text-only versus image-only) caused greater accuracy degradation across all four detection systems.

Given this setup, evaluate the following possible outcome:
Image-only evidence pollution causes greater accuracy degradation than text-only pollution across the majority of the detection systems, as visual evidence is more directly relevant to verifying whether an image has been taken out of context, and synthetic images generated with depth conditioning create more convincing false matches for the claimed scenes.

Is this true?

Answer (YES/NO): NO